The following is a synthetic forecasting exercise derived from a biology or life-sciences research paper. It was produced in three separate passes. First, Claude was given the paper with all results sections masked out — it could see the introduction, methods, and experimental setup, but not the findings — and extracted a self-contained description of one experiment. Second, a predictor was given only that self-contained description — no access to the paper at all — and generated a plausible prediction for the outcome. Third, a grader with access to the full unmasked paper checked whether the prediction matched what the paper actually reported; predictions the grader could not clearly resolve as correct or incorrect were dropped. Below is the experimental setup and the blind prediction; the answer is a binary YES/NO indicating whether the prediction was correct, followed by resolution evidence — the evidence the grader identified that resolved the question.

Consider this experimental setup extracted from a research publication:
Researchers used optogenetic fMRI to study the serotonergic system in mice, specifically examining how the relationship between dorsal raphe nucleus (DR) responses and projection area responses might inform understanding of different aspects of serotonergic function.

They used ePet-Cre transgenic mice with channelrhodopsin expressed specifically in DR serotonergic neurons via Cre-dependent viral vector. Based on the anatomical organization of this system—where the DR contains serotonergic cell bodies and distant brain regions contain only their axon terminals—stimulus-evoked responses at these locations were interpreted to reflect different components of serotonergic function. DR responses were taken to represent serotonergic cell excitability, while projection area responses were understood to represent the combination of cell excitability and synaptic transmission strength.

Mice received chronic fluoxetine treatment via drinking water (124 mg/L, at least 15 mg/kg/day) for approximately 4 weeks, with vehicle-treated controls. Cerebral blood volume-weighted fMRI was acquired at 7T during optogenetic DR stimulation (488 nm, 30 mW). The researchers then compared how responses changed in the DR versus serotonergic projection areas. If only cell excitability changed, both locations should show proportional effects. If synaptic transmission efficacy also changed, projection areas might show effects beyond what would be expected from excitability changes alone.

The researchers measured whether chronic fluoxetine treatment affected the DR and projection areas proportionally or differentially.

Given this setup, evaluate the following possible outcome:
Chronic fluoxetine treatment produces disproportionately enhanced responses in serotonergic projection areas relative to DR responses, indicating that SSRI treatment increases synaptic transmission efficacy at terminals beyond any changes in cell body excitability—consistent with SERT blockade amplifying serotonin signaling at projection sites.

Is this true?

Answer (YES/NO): NO